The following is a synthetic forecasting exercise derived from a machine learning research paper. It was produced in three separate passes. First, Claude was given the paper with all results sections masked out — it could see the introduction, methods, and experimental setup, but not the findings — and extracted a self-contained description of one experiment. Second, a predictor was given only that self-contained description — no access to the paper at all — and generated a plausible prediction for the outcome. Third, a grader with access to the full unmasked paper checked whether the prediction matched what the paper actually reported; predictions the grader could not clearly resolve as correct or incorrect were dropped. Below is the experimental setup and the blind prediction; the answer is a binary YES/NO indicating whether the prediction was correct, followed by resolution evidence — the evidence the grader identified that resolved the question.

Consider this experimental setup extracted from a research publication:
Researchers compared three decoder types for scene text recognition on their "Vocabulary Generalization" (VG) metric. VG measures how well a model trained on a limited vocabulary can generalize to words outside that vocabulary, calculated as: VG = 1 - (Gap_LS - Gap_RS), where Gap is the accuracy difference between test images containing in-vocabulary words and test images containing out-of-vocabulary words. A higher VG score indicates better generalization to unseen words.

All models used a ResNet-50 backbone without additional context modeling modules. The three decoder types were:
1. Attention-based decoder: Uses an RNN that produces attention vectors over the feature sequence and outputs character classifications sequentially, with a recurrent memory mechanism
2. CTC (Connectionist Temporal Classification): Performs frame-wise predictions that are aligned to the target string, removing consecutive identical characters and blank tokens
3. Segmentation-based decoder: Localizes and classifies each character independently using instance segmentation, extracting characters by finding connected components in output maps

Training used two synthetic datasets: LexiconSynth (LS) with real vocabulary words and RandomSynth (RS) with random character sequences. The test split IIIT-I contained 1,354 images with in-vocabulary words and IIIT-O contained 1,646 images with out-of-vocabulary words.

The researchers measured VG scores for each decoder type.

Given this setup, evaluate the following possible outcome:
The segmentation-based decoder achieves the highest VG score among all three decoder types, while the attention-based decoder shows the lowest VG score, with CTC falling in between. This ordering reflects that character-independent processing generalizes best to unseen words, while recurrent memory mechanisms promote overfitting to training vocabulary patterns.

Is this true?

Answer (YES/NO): YES